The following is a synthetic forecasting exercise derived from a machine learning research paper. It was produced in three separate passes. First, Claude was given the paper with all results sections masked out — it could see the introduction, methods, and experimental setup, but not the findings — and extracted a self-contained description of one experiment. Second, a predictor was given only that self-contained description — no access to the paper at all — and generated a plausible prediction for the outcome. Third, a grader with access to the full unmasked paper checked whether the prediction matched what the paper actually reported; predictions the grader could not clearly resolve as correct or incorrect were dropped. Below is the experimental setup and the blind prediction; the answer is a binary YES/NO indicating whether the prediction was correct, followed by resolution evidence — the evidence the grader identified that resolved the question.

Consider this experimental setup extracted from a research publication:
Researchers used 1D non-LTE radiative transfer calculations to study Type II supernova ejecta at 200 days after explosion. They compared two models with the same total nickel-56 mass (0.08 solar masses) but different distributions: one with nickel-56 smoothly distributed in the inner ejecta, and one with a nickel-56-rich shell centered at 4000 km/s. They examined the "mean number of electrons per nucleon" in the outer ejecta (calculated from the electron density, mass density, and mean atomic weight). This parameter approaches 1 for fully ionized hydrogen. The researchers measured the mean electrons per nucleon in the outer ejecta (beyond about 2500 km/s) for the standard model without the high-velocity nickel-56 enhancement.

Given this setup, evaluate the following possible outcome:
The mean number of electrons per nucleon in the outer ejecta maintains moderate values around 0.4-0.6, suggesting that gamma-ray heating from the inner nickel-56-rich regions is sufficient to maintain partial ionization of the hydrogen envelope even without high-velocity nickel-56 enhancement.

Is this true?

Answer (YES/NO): NO